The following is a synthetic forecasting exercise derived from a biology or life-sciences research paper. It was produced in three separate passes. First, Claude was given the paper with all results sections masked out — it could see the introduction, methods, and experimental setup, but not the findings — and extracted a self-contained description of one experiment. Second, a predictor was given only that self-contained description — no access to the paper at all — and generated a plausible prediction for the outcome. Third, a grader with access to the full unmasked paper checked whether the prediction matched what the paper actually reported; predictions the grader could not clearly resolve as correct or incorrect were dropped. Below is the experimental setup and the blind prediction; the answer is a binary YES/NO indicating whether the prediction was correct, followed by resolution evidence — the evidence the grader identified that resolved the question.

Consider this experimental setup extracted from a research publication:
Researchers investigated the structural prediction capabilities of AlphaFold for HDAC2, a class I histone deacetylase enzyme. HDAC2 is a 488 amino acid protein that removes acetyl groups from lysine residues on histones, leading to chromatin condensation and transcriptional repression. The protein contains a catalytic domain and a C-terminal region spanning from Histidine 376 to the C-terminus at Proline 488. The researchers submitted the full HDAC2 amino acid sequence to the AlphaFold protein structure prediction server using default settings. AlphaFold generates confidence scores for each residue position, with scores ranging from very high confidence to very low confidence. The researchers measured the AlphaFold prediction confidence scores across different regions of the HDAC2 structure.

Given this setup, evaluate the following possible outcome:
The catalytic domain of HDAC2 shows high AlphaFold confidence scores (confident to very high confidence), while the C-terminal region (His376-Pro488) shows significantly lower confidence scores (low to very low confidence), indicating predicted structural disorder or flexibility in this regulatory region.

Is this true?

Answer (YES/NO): YES